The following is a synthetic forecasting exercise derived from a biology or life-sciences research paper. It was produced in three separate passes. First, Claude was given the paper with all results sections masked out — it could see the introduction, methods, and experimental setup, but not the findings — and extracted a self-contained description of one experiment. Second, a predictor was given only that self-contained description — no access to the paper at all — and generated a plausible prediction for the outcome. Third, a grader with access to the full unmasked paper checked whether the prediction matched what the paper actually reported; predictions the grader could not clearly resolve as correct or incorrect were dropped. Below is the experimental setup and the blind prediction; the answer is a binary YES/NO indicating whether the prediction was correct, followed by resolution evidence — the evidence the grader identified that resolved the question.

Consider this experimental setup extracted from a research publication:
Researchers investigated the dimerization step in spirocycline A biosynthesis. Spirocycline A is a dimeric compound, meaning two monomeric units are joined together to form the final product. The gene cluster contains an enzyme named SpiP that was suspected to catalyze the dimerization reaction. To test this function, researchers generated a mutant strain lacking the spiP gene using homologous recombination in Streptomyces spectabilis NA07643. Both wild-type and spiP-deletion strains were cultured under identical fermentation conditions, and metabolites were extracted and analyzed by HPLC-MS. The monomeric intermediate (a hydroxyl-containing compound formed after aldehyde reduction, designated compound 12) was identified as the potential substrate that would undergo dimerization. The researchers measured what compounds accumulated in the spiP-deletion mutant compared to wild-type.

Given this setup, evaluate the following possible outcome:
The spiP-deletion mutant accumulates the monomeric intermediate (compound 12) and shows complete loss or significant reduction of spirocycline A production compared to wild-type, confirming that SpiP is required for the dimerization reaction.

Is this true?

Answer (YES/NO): YES